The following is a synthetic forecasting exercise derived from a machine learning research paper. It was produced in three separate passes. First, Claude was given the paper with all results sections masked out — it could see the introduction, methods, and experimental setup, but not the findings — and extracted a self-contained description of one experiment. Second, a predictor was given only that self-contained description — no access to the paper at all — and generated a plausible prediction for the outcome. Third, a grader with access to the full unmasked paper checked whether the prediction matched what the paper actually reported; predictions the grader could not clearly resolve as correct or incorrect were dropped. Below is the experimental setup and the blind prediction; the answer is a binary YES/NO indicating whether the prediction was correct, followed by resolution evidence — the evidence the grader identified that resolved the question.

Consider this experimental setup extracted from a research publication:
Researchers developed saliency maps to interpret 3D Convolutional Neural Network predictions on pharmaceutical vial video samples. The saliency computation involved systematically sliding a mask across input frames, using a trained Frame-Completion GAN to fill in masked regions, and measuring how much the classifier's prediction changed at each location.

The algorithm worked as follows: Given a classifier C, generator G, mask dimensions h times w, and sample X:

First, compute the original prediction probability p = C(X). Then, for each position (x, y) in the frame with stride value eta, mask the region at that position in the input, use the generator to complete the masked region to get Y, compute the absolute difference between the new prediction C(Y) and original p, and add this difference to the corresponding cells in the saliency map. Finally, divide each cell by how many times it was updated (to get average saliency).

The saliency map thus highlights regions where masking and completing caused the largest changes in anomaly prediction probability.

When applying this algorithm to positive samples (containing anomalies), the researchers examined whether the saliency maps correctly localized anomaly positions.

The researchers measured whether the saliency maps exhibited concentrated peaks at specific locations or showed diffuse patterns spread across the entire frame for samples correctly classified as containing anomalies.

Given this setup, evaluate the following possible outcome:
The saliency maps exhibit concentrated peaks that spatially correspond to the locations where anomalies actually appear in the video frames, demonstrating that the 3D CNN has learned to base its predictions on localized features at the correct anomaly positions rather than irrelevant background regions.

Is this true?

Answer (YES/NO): YES